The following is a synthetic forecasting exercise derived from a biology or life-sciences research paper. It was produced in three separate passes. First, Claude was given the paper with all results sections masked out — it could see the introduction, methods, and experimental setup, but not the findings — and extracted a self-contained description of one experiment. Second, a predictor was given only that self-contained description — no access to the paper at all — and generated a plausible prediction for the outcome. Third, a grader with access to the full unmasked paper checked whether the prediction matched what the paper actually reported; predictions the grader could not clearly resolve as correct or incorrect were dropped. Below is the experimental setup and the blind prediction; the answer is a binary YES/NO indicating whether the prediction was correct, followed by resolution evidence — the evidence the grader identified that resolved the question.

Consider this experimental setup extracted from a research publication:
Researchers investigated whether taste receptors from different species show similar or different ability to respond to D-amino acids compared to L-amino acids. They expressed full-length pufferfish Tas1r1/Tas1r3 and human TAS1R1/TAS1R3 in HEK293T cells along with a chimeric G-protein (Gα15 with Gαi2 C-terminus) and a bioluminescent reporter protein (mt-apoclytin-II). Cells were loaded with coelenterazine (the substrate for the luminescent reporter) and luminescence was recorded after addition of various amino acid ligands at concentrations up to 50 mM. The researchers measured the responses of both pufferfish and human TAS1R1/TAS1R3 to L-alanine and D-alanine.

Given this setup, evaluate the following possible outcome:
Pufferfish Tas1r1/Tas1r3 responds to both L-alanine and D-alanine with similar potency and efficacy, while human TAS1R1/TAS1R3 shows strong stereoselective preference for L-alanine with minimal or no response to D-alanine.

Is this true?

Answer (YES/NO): NO